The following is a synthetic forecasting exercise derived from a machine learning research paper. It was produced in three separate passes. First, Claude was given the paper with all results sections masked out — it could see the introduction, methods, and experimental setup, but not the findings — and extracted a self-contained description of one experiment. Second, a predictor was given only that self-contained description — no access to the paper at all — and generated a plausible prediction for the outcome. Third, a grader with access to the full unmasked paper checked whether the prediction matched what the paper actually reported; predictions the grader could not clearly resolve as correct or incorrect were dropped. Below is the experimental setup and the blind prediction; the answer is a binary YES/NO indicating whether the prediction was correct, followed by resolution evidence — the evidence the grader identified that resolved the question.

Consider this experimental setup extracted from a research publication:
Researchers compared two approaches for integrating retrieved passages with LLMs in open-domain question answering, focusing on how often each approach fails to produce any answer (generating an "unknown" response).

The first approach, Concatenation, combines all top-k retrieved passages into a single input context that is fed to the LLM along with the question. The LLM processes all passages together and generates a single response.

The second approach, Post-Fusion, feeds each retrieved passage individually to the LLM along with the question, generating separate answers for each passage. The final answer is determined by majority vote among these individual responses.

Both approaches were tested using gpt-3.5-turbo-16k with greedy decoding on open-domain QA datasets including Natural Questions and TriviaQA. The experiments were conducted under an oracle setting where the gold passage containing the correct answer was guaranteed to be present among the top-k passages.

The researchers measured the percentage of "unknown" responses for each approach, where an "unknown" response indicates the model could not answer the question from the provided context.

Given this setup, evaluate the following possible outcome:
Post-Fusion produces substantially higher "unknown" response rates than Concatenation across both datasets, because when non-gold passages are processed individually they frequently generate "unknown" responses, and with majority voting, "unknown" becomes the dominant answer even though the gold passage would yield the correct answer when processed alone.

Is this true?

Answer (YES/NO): NO